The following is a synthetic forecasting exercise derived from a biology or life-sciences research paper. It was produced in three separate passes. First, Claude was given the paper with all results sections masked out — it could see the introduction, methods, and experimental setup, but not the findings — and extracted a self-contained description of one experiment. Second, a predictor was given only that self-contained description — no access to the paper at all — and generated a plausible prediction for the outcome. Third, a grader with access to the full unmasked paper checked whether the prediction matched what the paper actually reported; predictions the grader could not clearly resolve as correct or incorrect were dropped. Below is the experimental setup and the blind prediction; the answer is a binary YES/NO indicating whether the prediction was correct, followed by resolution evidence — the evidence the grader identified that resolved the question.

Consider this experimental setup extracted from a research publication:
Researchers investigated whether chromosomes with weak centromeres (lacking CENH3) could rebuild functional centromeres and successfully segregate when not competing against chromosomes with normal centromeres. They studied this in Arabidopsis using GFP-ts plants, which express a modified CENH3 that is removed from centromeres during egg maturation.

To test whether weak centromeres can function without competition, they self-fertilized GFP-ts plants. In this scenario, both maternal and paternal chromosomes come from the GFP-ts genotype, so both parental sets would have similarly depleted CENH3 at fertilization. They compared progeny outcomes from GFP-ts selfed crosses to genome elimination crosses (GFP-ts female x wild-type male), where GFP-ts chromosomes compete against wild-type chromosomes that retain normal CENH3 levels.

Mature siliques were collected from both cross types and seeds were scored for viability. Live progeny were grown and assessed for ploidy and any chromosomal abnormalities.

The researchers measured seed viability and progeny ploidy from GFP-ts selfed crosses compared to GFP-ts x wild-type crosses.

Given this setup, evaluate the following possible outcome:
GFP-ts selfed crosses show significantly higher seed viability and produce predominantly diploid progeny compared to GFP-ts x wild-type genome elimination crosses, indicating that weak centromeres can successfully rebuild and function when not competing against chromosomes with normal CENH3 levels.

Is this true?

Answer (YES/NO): YES